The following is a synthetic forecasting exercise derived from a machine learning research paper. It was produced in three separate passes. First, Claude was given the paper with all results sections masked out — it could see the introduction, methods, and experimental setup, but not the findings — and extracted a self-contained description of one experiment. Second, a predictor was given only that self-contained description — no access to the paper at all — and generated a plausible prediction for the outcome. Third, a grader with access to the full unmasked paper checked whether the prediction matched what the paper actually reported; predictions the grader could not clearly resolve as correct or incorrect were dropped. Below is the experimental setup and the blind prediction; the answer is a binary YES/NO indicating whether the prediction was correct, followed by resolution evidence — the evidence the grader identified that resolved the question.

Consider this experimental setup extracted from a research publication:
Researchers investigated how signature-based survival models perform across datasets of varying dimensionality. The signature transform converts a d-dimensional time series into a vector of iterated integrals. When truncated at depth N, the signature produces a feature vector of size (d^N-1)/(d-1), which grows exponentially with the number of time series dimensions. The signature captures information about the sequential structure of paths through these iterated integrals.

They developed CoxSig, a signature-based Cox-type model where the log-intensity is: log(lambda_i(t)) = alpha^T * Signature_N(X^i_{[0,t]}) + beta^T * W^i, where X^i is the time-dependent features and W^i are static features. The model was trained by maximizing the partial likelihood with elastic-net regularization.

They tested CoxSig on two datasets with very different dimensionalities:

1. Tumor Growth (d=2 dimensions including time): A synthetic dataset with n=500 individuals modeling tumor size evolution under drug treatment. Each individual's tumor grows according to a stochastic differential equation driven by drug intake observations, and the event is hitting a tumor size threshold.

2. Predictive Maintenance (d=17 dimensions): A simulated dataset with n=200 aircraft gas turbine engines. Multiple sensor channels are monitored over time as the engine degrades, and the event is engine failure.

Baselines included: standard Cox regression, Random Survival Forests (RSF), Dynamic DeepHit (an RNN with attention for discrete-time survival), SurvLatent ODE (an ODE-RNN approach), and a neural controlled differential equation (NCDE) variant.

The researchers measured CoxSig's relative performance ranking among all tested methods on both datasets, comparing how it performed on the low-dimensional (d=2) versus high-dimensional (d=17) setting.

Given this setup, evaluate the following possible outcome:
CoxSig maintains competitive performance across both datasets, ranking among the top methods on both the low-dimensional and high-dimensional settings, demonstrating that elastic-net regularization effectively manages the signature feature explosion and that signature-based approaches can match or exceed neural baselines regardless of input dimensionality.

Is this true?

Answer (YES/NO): NO